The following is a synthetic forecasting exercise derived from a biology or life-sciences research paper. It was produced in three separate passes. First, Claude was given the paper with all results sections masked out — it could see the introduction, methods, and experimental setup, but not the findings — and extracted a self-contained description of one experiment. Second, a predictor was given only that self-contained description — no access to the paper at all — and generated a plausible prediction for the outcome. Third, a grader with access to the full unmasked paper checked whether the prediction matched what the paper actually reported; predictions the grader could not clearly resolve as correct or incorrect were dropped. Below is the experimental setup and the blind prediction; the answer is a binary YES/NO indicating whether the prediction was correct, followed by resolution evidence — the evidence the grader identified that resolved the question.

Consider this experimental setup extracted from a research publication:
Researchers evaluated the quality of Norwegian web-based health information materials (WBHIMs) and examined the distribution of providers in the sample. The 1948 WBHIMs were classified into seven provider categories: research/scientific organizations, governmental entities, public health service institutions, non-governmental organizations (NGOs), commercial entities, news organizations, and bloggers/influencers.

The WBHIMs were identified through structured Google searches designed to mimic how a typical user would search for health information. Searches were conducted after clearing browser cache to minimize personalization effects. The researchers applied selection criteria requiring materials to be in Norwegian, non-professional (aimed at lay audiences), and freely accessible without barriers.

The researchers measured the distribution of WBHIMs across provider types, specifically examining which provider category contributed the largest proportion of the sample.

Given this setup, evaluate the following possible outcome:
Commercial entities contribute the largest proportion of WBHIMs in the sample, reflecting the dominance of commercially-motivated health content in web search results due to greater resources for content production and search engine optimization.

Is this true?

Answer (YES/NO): YES